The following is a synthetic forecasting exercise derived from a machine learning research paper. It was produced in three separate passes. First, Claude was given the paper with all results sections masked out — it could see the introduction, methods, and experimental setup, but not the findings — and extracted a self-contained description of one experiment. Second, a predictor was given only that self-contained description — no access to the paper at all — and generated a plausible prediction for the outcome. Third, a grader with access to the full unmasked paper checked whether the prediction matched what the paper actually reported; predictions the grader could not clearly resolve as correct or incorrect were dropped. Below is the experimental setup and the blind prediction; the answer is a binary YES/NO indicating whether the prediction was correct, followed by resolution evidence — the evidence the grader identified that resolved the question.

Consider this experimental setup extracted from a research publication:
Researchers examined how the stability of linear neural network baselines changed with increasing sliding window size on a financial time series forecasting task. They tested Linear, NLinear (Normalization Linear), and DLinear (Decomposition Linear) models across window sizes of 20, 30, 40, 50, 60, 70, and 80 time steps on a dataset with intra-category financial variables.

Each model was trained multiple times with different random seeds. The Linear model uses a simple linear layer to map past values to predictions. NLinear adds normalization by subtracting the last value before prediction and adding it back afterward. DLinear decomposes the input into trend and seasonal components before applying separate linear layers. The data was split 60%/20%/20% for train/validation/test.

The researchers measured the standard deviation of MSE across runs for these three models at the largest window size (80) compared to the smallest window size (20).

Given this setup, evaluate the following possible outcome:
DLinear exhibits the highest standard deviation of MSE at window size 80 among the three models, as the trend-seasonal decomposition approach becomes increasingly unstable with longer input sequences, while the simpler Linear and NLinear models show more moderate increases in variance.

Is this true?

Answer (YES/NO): NO